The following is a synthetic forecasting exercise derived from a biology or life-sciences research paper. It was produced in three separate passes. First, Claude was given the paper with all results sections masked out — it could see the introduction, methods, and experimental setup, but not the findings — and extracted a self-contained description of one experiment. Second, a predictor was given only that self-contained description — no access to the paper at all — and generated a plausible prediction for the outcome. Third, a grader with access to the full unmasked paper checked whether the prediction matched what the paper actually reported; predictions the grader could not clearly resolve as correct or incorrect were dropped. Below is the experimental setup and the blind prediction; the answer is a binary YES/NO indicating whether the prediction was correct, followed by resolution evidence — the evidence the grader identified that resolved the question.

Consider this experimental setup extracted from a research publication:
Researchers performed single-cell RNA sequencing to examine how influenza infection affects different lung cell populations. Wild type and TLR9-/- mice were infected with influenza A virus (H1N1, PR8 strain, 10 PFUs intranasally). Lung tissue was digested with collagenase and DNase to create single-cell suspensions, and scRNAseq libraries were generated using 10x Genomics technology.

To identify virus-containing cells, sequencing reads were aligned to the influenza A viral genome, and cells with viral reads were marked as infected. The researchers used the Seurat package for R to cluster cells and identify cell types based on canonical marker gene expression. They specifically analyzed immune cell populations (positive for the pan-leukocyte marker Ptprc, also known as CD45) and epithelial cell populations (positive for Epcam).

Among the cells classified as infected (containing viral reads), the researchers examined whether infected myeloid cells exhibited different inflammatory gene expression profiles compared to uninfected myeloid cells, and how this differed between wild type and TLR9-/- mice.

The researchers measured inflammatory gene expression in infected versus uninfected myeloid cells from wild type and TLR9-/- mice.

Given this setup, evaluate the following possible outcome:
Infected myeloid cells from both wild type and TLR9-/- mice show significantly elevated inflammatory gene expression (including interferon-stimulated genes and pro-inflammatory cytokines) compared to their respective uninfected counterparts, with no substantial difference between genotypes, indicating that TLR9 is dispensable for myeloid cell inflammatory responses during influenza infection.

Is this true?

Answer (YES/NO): NO